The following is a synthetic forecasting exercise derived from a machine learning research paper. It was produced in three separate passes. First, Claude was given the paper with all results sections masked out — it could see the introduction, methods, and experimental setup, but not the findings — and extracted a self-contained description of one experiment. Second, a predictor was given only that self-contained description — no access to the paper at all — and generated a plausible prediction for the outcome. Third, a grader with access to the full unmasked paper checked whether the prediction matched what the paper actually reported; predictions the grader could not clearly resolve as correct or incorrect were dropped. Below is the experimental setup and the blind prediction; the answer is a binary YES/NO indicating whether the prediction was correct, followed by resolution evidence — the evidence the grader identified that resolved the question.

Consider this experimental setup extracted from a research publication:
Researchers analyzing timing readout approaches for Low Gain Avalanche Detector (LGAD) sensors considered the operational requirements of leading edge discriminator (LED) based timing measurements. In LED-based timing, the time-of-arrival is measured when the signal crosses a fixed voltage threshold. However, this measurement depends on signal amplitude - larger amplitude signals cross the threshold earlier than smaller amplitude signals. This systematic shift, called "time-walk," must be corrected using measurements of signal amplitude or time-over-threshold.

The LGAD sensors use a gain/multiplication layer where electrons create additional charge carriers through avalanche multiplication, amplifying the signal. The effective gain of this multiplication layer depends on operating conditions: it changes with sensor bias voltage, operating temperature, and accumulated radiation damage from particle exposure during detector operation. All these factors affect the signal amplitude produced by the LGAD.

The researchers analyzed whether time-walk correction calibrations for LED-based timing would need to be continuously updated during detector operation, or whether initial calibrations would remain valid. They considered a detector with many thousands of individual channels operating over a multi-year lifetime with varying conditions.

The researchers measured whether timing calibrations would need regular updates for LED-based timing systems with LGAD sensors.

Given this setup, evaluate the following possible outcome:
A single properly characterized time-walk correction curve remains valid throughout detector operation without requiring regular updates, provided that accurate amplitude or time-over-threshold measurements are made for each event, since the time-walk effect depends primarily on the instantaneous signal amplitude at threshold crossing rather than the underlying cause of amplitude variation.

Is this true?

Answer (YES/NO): NO